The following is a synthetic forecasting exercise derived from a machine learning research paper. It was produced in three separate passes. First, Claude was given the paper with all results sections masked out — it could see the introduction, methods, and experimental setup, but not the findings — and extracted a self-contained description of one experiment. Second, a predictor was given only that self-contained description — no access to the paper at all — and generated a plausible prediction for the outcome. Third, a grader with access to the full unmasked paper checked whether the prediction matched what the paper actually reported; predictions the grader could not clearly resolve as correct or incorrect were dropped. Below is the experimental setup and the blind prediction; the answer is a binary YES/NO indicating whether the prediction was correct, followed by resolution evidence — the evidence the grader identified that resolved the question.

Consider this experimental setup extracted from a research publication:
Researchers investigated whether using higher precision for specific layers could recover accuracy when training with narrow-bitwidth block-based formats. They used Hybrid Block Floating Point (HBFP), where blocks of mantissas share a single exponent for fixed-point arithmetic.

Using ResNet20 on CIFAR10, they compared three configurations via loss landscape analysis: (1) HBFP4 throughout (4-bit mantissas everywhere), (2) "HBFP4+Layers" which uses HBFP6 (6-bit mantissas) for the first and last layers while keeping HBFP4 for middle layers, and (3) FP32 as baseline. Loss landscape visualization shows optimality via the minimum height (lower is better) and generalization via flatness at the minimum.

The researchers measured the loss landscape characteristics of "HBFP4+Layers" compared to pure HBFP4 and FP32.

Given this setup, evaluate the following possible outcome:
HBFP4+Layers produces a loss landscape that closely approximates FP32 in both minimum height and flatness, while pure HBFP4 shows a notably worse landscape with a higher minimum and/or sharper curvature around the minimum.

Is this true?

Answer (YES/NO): NO